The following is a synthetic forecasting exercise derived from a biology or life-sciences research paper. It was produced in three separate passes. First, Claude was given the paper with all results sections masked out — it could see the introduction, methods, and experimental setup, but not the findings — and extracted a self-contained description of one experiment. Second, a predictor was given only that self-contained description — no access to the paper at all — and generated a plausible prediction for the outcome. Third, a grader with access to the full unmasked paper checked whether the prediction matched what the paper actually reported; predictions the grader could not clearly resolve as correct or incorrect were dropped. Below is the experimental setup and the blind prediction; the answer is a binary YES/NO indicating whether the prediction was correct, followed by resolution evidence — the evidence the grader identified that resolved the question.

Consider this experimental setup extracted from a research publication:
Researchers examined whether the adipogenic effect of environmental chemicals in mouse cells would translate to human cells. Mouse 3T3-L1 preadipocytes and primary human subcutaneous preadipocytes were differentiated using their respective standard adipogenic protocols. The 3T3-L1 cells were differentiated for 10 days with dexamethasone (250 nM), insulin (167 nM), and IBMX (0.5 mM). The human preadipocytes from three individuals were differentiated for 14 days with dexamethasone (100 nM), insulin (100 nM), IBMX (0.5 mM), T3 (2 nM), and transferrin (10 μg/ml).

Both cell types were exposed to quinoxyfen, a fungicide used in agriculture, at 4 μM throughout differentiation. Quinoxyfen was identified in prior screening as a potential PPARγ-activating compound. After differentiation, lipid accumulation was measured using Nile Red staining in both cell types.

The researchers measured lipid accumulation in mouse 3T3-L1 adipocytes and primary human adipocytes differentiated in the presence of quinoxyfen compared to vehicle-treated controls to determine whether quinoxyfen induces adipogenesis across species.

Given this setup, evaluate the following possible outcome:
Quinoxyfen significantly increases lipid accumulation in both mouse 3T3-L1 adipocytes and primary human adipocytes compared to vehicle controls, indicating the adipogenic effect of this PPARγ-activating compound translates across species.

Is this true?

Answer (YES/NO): YES